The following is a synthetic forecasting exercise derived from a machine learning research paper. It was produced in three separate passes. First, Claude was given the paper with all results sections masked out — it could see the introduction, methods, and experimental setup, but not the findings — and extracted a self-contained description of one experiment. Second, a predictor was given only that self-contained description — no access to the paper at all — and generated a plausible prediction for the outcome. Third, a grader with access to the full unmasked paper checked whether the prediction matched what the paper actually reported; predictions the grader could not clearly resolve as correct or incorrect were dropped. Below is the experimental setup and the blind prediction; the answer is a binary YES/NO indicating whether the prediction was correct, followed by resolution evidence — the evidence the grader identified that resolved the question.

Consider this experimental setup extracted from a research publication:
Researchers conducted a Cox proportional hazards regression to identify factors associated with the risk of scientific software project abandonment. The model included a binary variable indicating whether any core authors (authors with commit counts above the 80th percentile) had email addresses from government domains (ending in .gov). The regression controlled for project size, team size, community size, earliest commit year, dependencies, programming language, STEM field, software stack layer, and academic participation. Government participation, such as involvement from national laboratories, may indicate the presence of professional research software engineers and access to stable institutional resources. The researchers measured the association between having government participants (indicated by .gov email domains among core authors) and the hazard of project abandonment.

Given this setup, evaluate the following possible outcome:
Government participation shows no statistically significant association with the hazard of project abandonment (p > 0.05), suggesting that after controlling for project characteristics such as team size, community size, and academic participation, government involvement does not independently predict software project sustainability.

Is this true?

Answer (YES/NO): NO